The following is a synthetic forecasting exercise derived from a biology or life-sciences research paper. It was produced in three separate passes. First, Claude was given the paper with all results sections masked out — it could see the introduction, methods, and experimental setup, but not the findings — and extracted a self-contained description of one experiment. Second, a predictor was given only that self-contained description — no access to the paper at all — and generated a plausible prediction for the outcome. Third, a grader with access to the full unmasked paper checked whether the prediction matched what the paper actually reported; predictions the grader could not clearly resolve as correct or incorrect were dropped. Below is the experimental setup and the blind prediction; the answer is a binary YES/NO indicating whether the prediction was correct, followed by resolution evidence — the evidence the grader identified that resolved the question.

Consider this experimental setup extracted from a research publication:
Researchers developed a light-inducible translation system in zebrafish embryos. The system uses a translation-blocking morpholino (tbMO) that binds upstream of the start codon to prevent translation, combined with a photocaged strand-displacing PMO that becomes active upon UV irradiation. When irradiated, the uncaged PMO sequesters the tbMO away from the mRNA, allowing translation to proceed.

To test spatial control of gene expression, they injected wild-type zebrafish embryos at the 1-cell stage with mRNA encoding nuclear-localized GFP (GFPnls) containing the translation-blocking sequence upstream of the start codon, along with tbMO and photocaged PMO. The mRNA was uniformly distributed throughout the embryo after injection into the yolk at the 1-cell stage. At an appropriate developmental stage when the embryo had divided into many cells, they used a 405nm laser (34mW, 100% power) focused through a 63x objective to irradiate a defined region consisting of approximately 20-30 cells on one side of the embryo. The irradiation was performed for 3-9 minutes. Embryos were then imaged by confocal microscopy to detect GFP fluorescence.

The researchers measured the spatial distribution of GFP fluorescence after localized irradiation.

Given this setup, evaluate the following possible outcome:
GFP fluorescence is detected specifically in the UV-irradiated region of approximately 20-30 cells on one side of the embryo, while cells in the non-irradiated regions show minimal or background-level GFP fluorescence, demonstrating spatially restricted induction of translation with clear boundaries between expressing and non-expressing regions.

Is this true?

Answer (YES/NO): YES